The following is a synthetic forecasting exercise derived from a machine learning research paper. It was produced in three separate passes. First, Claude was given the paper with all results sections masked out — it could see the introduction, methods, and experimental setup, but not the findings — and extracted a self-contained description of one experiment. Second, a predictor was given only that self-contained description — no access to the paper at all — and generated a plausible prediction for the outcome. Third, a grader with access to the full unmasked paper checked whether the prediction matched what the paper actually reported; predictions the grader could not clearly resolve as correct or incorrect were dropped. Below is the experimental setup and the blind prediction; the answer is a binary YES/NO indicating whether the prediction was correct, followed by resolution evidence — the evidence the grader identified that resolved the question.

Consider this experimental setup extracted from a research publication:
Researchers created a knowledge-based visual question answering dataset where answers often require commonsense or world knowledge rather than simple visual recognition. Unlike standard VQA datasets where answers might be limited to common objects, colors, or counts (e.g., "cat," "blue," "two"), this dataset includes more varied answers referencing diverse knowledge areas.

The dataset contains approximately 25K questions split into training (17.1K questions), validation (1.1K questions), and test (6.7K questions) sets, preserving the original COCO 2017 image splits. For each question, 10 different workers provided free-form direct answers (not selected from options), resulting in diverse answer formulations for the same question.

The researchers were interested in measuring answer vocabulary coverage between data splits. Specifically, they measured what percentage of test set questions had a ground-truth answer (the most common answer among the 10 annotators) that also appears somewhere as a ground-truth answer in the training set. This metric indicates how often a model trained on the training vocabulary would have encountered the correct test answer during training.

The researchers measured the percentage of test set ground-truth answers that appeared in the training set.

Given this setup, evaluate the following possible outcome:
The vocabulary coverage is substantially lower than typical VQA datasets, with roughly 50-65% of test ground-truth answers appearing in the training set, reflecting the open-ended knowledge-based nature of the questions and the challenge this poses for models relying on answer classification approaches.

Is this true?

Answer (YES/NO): NO